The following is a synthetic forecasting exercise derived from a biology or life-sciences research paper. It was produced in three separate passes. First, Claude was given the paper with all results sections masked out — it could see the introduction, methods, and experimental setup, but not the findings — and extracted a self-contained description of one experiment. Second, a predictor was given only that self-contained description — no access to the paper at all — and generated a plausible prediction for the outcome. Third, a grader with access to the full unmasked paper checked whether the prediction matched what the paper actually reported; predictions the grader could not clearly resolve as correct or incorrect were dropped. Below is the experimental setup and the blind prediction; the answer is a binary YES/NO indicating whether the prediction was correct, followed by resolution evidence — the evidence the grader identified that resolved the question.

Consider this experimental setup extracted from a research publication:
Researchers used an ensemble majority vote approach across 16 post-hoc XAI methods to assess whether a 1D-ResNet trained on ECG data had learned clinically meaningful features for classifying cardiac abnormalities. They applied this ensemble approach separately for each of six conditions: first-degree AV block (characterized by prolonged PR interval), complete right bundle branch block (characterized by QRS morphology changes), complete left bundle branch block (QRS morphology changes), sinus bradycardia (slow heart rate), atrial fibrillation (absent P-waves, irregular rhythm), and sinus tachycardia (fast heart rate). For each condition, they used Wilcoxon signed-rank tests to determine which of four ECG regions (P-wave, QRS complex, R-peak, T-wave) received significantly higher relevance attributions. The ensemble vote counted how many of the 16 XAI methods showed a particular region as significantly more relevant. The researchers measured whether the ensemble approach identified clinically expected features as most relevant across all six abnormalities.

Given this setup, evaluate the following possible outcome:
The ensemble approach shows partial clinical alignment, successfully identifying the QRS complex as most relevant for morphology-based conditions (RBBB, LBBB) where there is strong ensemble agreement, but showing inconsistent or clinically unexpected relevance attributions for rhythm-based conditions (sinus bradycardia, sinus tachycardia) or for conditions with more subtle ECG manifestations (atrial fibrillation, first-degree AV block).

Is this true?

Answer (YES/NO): NO